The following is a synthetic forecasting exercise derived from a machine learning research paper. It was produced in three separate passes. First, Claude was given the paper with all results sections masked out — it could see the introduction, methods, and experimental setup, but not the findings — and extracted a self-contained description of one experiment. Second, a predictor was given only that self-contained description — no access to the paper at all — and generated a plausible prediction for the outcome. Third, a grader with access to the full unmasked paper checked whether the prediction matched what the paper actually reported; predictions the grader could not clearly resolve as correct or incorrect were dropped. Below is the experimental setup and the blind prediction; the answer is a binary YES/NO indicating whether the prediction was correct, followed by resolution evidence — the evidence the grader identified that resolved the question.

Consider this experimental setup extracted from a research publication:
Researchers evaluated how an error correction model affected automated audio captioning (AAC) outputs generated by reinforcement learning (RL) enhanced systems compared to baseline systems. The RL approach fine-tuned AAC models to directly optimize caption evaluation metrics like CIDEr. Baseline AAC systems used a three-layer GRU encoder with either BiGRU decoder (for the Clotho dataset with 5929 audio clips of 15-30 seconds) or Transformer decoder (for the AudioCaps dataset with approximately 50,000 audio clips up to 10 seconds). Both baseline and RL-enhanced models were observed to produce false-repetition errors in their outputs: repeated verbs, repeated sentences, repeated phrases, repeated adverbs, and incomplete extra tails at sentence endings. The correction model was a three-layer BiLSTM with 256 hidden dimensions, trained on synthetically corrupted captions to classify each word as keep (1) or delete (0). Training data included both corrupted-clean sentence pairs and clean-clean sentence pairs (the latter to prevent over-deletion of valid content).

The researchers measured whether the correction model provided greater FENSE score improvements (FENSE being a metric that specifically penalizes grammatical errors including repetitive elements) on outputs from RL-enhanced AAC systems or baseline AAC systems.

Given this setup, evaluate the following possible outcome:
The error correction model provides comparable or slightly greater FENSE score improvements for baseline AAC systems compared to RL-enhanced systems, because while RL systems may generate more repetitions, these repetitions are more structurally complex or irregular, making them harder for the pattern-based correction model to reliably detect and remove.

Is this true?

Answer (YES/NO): NO